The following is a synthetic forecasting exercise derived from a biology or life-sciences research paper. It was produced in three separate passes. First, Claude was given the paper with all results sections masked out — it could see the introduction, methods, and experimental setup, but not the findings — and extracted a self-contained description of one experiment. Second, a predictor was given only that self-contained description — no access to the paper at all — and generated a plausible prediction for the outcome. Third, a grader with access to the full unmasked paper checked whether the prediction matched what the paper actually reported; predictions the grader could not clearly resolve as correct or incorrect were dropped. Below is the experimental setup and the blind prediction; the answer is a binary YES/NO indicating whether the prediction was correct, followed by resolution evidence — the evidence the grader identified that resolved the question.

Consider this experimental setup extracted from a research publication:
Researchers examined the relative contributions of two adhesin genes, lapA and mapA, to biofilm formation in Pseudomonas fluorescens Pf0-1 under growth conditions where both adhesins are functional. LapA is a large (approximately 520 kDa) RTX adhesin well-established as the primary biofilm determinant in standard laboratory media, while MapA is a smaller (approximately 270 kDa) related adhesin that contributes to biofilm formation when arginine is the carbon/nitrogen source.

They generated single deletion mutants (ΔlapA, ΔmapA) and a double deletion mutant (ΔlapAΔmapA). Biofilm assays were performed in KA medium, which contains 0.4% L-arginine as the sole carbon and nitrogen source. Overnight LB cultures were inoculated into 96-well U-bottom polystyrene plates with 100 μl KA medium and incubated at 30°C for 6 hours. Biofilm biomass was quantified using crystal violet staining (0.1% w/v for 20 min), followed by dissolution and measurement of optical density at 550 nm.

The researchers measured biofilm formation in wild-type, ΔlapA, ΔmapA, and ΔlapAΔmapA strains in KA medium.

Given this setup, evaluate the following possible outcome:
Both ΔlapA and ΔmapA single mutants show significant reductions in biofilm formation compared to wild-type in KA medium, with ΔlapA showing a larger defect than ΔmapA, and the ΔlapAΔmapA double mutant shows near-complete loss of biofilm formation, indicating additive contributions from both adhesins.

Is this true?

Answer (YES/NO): NO